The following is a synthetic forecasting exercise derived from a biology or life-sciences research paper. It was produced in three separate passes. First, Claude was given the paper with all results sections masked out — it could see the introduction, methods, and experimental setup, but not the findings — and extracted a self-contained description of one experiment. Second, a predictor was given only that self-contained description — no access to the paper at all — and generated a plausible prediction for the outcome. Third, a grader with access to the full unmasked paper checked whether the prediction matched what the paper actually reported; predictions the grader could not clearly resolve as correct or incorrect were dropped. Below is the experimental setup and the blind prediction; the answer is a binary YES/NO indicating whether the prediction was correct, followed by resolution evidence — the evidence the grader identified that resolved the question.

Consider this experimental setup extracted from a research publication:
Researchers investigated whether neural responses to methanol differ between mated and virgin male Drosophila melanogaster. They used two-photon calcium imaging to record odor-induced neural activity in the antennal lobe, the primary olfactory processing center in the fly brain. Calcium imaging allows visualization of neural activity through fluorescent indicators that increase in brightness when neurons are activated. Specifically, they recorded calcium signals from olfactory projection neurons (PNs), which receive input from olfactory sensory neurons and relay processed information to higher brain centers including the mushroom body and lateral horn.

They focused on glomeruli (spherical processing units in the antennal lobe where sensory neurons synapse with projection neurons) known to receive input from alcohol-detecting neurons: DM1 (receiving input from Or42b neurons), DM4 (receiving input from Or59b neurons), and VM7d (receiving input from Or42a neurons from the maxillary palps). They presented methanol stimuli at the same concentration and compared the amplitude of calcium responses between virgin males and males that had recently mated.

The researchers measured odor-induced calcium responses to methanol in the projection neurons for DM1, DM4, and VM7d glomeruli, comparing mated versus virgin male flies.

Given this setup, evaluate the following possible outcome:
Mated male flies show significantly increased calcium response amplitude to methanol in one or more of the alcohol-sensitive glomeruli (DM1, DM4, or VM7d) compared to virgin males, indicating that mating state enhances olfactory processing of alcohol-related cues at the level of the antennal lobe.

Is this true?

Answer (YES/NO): NO